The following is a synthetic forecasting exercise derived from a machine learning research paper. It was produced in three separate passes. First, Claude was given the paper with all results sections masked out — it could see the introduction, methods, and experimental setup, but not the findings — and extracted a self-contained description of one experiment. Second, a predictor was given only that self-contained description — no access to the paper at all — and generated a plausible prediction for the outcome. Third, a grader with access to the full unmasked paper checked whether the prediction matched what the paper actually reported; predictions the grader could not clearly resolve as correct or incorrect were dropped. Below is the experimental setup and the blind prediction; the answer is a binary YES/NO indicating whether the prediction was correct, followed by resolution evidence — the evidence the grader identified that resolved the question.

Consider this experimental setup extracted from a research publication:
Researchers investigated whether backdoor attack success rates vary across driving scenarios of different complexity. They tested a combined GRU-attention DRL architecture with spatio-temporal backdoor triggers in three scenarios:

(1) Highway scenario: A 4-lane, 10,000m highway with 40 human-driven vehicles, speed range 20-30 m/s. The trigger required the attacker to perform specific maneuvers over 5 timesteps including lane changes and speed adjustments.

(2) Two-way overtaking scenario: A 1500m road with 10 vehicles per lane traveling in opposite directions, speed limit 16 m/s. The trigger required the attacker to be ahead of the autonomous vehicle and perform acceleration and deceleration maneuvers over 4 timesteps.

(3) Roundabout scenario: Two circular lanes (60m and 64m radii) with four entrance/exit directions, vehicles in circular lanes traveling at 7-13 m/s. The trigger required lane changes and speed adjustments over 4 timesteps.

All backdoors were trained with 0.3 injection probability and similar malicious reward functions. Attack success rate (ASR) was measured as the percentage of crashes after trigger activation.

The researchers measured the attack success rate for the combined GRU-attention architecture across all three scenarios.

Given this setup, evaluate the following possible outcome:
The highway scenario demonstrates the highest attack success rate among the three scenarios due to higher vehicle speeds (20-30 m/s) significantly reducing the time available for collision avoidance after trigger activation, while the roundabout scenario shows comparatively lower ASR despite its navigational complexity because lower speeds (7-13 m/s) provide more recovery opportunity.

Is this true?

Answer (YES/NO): NO